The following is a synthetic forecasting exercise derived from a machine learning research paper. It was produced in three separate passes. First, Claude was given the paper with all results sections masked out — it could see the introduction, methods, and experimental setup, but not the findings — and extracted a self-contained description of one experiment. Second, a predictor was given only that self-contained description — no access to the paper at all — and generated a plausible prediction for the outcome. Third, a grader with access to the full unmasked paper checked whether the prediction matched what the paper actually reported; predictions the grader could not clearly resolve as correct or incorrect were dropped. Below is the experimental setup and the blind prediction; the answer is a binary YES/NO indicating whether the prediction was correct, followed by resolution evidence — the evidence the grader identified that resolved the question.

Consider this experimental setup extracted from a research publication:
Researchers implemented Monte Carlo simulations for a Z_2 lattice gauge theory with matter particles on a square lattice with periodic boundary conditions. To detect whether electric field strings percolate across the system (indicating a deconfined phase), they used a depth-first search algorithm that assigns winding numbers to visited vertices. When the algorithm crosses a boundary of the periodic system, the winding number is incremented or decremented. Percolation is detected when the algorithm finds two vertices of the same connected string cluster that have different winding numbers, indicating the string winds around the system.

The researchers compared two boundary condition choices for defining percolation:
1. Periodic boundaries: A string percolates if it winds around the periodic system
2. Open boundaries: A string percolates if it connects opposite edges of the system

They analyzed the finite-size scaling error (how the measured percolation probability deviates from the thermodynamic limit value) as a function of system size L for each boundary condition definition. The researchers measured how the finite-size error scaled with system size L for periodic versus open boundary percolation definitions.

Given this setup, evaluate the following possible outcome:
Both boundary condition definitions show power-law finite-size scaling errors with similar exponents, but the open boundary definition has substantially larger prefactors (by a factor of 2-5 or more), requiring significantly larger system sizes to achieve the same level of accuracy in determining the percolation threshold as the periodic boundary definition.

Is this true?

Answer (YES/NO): NO